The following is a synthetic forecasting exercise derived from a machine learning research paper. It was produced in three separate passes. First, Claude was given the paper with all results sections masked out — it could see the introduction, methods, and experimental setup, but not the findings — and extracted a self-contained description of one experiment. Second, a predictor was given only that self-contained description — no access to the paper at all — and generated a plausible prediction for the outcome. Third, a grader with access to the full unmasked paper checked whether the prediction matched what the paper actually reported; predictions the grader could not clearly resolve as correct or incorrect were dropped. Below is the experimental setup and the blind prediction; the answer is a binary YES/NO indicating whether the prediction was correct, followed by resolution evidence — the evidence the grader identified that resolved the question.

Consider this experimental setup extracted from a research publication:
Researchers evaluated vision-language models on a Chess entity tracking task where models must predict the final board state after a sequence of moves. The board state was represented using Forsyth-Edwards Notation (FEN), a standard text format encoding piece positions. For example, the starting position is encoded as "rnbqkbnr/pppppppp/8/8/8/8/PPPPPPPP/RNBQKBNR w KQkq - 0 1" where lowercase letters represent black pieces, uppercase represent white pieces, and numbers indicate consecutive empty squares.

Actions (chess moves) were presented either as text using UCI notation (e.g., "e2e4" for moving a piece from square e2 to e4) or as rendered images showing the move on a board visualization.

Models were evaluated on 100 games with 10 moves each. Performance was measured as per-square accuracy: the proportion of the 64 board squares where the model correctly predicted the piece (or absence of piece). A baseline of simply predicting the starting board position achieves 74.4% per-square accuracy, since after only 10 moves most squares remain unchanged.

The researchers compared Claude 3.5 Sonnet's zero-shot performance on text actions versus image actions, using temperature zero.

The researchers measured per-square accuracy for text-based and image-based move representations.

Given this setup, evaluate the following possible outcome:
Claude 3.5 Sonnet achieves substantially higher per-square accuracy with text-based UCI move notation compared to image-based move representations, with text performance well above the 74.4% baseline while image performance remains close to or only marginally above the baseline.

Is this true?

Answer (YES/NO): NO